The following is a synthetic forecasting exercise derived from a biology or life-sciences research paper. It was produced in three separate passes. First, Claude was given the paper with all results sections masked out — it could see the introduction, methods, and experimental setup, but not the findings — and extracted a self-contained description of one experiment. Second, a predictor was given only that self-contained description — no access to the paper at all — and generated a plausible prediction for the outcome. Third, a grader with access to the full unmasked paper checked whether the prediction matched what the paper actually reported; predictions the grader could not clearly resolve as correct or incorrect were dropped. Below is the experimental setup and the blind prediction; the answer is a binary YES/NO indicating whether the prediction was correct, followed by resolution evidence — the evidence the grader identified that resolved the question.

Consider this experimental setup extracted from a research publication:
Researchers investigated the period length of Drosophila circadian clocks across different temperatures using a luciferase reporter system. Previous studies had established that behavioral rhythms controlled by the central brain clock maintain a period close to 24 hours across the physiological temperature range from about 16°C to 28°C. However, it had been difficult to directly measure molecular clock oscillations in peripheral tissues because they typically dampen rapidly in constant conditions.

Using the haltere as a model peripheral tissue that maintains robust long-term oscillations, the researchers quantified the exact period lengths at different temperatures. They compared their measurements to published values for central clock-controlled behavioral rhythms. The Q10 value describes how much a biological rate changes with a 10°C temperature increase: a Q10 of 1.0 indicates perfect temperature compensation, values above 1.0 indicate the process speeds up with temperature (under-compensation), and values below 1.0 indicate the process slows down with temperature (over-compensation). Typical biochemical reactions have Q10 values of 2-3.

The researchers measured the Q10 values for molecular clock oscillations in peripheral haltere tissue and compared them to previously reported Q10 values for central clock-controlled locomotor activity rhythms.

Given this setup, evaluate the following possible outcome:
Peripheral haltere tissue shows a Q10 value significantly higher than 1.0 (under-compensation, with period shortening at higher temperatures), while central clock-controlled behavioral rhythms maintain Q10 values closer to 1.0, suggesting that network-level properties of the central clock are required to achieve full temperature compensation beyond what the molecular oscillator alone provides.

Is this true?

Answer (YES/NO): NO